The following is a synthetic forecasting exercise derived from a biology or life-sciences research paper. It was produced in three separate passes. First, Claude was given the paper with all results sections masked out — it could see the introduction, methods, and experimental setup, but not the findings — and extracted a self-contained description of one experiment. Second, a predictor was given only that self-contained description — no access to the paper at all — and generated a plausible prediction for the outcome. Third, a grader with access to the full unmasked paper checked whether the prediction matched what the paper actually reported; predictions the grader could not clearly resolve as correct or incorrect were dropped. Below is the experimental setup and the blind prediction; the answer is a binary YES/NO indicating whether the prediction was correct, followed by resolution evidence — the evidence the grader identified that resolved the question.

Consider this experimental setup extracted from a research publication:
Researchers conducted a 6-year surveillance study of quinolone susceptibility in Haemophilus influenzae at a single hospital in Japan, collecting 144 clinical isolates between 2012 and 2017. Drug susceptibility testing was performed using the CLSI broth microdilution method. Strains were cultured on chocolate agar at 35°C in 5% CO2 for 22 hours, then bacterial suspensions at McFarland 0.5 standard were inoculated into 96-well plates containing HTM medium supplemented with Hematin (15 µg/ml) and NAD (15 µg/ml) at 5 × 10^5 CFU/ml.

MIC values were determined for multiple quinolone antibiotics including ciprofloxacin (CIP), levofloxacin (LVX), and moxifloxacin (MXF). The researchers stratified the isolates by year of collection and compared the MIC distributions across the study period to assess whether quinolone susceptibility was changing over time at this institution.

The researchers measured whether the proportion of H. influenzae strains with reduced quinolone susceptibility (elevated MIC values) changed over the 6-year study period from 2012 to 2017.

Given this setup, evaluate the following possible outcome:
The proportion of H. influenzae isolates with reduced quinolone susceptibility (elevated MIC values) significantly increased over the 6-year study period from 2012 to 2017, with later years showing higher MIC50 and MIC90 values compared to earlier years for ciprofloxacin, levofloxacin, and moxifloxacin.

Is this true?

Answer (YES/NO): NO